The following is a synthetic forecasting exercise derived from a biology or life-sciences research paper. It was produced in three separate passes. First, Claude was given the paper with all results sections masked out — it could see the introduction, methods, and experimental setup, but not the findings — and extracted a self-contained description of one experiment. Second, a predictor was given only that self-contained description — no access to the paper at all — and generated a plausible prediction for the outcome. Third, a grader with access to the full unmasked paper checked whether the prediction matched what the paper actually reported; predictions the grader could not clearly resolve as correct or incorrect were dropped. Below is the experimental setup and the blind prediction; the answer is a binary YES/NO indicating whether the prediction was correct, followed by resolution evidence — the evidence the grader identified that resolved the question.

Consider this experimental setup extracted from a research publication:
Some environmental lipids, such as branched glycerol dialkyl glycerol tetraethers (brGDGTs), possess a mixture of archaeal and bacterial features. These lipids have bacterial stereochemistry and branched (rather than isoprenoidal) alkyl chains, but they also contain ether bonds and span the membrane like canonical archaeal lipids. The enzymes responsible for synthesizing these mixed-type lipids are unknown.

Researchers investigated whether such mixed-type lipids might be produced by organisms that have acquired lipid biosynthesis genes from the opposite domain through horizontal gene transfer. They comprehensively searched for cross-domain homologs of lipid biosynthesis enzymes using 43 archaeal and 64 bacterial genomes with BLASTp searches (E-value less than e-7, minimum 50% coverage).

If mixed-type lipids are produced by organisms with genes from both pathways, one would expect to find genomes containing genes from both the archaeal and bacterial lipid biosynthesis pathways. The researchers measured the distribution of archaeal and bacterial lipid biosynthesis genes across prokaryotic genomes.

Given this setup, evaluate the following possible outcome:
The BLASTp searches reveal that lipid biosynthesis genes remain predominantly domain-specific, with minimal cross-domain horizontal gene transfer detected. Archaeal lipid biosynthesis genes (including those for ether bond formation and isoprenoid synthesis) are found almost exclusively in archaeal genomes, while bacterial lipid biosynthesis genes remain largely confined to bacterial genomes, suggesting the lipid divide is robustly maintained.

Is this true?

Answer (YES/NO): NO